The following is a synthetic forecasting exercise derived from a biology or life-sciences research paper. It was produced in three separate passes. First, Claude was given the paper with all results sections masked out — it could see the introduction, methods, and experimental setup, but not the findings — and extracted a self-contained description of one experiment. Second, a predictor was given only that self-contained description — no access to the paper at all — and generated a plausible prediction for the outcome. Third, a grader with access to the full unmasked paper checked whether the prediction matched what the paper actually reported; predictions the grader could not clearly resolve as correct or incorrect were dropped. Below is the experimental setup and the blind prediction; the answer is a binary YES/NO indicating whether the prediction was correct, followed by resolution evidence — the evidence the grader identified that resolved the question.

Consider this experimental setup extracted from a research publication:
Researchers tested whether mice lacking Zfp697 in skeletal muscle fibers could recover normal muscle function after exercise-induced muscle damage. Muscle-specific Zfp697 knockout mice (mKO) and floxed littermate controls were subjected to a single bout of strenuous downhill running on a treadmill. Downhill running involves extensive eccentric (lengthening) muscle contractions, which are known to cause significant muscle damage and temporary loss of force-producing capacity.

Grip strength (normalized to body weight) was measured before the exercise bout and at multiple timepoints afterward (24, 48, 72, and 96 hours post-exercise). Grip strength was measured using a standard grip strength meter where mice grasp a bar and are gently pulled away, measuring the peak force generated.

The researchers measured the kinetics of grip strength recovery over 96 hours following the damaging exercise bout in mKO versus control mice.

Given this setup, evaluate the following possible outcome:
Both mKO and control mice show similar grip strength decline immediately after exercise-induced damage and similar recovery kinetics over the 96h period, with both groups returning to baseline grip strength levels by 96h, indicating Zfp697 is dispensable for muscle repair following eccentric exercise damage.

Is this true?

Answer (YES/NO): NO